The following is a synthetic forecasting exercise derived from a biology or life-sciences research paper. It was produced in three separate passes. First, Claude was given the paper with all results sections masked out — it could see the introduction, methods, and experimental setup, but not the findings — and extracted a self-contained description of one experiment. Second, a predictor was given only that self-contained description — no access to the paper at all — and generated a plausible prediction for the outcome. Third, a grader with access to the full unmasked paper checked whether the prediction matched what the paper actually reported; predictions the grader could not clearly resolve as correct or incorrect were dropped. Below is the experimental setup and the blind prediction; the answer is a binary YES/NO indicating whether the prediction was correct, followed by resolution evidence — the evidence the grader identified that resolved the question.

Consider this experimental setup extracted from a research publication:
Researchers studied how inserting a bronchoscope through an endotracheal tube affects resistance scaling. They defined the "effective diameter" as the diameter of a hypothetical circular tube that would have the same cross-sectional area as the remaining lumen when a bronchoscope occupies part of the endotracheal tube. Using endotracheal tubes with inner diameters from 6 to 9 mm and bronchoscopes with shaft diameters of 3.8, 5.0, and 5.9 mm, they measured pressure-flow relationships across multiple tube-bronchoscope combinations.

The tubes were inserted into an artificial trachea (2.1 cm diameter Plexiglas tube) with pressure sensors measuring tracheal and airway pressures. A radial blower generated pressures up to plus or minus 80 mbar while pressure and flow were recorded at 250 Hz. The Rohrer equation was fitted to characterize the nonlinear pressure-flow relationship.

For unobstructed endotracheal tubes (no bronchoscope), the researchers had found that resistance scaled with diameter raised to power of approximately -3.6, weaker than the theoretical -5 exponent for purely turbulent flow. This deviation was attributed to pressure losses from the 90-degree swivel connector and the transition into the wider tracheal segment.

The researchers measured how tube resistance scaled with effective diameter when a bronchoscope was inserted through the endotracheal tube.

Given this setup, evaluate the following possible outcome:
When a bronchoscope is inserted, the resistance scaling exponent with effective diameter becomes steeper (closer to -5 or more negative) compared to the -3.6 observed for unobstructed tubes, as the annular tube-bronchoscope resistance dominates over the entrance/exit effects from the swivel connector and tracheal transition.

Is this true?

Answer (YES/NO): YES